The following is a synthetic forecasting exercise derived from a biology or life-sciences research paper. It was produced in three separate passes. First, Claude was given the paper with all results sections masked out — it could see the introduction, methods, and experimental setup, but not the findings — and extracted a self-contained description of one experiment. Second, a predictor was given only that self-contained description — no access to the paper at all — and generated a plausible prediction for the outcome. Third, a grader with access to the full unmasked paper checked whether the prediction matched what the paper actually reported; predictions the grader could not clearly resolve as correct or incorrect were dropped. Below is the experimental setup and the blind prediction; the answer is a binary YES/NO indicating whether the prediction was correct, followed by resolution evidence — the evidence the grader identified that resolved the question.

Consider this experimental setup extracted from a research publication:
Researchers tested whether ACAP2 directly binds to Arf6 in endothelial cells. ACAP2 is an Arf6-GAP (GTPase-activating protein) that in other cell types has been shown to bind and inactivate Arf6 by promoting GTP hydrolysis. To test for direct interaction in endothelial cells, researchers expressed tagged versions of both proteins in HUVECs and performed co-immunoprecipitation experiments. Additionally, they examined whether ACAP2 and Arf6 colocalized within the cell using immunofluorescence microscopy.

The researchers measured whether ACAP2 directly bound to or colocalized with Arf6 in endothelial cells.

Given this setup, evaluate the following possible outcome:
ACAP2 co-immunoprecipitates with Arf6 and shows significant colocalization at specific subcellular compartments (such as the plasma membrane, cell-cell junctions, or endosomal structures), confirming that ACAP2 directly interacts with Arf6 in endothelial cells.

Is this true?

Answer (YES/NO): NO